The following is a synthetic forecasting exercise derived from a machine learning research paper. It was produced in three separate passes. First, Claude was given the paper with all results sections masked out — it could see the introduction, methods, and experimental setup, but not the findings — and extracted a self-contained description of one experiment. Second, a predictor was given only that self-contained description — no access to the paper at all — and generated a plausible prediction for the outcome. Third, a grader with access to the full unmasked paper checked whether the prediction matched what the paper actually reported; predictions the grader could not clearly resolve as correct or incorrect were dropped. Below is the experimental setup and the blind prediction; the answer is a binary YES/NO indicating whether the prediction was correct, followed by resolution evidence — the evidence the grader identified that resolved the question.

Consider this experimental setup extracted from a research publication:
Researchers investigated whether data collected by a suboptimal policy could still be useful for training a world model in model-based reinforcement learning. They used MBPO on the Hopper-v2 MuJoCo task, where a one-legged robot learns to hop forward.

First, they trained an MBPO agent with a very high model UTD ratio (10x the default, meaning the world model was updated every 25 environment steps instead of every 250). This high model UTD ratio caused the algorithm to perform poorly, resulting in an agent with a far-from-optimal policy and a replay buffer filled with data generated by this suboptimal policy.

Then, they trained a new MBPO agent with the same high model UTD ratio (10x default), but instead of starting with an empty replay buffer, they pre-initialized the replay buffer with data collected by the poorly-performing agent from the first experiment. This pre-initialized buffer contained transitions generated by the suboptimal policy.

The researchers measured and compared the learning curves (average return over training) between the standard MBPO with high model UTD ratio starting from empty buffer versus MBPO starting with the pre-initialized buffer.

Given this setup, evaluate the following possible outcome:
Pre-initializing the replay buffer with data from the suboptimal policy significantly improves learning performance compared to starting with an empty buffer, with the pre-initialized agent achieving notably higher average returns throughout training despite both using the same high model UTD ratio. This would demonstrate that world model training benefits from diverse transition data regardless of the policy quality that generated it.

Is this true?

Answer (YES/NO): YES